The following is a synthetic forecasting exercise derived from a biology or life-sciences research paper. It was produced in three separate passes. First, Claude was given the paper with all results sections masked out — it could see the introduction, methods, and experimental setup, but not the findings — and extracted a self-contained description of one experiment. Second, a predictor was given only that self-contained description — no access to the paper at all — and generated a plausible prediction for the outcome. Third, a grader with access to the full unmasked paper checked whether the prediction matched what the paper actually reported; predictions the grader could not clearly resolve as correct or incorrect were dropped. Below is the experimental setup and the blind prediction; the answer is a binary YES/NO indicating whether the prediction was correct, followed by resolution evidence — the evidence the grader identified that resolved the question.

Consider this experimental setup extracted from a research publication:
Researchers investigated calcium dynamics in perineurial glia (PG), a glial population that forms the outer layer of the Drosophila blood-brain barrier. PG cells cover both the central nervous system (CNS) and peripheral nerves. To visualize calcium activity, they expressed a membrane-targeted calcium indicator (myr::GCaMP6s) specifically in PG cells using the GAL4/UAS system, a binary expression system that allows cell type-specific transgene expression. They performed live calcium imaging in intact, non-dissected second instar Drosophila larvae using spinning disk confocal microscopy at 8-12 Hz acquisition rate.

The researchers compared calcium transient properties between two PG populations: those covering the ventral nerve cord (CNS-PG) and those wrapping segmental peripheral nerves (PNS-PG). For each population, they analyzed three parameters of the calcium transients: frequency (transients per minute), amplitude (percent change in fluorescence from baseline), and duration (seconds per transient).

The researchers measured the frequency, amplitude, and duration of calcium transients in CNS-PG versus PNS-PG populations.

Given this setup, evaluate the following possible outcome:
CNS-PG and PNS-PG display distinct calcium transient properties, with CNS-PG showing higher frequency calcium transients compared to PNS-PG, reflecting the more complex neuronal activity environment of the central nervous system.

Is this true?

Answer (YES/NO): YES